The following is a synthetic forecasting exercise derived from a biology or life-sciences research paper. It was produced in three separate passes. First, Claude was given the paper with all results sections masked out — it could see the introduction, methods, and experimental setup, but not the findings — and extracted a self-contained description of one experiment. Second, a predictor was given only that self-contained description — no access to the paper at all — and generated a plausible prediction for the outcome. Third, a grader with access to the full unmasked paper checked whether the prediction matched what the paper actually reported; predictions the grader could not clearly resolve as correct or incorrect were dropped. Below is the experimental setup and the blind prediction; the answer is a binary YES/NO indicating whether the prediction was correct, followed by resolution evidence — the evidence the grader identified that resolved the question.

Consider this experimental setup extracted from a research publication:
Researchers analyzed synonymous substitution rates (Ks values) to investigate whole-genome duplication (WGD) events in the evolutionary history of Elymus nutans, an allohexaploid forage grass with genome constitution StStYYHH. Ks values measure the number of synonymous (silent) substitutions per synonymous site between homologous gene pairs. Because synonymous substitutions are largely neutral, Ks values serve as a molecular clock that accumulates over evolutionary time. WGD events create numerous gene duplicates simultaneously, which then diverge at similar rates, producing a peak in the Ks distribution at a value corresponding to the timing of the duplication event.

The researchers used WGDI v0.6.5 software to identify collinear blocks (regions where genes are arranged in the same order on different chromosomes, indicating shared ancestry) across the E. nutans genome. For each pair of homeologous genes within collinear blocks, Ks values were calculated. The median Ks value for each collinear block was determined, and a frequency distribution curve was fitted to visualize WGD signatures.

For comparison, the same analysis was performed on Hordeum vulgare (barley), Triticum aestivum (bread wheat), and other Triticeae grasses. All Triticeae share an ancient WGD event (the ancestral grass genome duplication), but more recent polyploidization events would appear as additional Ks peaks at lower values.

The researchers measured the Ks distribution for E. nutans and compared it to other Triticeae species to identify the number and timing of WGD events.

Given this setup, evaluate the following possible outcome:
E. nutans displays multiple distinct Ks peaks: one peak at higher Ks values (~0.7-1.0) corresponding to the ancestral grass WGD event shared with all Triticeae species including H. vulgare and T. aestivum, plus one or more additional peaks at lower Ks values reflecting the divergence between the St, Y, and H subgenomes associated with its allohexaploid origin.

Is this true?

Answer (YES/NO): NO